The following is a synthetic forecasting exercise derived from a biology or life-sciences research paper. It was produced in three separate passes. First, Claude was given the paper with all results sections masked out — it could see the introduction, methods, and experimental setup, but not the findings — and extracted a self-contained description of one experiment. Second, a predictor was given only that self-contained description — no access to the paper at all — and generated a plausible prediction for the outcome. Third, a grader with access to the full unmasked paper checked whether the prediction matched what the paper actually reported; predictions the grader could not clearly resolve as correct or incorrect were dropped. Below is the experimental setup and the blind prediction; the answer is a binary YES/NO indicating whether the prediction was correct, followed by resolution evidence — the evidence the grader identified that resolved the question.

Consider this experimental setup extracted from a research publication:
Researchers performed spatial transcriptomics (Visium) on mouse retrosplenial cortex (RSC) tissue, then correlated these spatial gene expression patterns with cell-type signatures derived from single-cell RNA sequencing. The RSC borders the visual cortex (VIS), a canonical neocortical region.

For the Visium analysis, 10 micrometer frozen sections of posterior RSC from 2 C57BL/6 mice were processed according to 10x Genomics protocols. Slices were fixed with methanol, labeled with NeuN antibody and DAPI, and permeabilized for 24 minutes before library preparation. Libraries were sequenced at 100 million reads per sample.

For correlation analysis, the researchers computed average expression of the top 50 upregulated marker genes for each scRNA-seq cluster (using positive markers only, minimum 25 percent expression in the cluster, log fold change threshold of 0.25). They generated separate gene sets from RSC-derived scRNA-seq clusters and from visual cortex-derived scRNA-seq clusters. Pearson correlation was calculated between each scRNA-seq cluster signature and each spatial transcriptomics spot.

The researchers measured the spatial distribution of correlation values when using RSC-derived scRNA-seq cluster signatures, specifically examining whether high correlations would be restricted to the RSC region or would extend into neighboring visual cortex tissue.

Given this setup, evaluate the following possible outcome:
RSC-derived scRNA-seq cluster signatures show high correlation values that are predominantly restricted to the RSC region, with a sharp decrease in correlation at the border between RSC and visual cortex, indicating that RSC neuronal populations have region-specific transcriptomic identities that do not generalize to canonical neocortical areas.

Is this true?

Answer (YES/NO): YES